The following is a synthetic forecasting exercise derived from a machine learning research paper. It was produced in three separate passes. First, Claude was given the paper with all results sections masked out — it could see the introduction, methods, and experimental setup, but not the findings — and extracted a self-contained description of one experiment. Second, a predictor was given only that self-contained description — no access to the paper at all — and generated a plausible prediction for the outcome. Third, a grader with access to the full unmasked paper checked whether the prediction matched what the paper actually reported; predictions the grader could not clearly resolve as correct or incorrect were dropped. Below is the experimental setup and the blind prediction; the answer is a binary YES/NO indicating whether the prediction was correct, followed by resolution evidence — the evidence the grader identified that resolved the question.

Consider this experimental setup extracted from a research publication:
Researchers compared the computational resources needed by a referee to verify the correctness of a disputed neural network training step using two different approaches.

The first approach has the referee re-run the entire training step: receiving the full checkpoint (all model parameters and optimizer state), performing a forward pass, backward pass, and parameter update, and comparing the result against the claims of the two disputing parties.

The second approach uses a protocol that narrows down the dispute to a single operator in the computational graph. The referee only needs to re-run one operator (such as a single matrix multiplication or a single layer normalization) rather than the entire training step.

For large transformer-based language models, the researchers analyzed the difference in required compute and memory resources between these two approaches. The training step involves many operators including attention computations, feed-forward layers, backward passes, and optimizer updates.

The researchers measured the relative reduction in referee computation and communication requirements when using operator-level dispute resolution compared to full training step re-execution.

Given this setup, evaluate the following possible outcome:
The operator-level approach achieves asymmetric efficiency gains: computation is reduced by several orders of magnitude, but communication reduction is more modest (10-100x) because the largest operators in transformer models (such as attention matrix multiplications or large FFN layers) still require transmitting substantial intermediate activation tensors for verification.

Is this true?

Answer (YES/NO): NO